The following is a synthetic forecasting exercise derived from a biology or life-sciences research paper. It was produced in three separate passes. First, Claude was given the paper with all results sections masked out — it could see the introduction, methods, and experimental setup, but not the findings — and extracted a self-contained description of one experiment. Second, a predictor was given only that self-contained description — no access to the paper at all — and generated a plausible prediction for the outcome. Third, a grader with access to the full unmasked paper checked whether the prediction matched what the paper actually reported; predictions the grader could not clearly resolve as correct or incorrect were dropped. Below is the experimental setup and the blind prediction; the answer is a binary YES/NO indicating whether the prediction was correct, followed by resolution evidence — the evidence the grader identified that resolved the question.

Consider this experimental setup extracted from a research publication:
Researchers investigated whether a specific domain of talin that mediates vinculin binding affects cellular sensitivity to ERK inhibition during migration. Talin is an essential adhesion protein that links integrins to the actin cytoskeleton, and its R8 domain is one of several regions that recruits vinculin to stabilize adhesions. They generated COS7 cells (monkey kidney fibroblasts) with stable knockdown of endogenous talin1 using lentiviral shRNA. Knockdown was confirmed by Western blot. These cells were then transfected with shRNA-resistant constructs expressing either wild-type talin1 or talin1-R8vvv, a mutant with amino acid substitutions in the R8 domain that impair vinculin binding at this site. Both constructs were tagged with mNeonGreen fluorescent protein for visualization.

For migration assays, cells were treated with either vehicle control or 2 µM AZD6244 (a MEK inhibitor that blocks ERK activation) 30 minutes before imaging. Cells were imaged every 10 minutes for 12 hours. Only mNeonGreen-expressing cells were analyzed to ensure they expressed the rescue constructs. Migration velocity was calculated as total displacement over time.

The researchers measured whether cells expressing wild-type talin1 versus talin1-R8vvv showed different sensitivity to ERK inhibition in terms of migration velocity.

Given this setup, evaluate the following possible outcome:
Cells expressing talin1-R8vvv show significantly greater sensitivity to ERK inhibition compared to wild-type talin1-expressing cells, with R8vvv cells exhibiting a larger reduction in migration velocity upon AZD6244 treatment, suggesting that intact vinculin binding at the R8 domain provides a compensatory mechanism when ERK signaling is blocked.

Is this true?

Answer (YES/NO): NO